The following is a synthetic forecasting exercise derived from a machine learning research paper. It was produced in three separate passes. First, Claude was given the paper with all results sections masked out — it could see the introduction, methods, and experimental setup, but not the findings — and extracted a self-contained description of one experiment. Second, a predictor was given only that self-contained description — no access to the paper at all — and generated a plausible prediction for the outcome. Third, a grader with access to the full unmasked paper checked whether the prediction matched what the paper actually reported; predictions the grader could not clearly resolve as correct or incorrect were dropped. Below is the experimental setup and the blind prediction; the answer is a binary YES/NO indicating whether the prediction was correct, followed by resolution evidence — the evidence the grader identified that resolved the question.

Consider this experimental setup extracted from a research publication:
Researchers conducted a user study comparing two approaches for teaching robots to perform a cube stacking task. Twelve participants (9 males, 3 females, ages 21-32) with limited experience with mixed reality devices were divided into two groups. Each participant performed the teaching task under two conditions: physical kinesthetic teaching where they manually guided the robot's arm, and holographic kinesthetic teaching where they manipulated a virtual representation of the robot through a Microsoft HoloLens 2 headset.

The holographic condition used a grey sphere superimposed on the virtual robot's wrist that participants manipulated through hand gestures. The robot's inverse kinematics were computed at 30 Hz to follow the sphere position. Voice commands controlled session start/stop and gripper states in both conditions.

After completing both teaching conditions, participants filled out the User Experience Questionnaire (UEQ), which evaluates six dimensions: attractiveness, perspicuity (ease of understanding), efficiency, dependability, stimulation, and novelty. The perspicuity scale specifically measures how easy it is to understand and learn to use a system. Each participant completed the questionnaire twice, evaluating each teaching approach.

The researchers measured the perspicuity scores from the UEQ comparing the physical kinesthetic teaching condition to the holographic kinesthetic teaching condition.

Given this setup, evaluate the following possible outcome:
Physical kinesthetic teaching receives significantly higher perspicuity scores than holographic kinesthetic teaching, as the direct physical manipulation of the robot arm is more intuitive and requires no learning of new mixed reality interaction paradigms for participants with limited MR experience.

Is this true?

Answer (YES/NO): NO